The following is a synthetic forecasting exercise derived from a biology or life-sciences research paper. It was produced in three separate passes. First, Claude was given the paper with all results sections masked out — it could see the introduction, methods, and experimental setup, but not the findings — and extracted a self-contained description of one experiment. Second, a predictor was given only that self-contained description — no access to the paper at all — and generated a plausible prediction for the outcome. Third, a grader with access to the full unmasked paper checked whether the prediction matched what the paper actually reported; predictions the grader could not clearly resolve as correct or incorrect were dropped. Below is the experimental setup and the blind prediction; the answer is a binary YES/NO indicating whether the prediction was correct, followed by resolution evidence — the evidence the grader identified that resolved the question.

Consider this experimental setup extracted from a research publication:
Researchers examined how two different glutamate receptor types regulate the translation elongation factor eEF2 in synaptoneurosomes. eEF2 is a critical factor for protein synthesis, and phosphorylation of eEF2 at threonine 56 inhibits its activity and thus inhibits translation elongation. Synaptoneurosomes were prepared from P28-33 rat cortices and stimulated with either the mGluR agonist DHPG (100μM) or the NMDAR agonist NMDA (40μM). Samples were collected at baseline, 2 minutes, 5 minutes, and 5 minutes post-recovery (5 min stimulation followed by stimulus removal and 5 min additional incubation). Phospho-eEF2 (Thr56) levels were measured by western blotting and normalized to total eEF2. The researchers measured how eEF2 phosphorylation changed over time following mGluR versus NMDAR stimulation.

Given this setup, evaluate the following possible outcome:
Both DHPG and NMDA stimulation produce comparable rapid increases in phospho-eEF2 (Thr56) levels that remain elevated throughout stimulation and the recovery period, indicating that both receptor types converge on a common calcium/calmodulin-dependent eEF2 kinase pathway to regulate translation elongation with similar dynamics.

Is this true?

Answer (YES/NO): NO